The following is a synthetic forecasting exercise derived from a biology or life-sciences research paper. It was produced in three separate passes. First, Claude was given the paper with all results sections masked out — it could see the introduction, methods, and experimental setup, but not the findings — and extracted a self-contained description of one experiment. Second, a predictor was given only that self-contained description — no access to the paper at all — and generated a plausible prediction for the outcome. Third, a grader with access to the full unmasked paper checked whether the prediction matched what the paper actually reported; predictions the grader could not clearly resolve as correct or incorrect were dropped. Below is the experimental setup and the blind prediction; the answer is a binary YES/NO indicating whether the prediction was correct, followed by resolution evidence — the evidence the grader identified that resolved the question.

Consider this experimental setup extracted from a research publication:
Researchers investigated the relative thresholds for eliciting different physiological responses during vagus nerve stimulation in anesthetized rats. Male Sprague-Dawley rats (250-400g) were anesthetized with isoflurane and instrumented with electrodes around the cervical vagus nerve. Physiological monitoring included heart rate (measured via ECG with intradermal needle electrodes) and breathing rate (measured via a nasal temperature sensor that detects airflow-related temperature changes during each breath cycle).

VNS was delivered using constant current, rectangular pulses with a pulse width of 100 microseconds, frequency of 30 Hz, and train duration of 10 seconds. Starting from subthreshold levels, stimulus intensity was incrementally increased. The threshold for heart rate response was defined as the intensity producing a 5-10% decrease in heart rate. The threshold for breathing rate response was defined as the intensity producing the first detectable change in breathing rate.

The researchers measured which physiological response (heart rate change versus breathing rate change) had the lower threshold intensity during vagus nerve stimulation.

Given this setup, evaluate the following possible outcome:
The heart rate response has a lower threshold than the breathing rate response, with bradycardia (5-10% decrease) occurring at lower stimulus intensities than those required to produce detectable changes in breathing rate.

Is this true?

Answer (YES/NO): YES